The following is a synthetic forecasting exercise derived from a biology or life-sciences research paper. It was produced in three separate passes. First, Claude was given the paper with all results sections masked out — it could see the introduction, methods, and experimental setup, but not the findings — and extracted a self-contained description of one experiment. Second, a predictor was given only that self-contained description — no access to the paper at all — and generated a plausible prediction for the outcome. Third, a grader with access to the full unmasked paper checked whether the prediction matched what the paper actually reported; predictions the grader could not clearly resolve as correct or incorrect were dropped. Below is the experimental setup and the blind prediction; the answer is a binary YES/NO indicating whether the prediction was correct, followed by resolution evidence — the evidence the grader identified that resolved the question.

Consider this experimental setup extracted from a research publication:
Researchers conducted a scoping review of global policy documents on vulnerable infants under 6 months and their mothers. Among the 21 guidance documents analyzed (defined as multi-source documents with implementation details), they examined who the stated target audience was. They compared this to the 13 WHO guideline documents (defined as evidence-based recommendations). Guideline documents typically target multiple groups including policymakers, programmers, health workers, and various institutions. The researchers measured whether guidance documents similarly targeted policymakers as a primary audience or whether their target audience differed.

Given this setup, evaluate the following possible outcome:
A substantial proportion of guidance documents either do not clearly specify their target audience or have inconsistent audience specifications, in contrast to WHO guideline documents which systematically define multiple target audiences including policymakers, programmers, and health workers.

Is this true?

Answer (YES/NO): NO